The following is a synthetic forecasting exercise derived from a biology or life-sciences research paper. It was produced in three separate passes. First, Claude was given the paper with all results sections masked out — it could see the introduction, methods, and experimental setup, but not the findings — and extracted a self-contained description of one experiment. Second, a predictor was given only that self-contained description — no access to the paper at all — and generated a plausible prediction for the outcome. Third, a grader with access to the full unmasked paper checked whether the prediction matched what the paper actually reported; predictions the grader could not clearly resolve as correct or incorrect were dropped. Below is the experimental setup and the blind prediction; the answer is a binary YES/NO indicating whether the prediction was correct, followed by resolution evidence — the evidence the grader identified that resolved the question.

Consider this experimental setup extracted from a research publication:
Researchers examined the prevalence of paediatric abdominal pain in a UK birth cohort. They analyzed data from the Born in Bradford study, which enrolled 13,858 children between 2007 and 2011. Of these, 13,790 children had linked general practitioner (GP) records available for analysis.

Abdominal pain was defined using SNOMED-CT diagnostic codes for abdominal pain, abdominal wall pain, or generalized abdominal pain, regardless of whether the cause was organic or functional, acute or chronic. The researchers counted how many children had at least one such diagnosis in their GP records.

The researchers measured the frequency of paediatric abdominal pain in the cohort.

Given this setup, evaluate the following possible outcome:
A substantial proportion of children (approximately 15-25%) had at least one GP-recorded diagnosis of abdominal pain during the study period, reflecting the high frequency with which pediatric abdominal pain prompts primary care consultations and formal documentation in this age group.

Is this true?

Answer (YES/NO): NO